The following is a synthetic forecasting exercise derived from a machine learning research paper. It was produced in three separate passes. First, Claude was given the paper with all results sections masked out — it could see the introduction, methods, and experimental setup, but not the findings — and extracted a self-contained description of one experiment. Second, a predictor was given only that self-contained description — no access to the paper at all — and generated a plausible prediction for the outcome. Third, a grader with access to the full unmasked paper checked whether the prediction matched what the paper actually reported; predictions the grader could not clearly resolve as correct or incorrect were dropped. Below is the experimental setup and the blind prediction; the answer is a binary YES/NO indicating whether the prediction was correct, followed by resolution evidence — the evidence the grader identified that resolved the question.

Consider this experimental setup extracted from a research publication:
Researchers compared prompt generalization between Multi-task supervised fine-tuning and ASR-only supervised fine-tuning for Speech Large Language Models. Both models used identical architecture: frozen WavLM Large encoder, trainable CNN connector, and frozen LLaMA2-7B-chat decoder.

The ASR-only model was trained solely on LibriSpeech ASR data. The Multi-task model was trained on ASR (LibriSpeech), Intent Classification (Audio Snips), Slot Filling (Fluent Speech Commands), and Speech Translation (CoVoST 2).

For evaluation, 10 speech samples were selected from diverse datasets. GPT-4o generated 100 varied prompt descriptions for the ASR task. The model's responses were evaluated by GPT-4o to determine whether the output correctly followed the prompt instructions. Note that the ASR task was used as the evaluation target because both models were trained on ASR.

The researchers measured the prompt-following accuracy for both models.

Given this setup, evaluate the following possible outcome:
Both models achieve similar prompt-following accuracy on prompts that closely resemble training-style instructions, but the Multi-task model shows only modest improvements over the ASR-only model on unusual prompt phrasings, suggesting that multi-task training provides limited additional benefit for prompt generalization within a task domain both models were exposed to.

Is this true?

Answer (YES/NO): NO